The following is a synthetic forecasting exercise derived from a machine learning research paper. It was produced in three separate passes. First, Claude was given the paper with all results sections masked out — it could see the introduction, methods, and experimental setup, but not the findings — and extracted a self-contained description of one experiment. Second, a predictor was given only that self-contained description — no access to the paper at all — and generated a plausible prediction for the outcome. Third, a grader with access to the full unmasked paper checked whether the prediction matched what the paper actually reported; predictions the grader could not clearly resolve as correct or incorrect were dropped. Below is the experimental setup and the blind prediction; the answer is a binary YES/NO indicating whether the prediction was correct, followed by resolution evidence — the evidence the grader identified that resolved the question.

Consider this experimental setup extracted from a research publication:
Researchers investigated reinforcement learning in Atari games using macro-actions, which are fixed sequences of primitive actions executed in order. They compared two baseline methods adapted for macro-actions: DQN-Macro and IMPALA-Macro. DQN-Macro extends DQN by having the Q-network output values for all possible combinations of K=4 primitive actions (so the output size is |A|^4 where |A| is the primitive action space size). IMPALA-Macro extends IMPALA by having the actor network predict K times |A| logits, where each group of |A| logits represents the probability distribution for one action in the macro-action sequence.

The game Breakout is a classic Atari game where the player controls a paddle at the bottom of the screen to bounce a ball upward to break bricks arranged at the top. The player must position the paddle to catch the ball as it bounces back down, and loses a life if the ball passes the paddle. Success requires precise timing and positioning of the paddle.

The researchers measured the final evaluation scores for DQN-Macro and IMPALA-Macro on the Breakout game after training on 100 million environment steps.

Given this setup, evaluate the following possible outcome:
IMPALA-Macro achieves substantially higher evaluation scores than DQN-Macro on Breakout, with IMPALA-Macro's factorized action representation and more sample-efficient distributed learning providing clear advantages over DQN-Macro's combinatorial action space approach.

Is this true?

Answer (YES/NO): NO